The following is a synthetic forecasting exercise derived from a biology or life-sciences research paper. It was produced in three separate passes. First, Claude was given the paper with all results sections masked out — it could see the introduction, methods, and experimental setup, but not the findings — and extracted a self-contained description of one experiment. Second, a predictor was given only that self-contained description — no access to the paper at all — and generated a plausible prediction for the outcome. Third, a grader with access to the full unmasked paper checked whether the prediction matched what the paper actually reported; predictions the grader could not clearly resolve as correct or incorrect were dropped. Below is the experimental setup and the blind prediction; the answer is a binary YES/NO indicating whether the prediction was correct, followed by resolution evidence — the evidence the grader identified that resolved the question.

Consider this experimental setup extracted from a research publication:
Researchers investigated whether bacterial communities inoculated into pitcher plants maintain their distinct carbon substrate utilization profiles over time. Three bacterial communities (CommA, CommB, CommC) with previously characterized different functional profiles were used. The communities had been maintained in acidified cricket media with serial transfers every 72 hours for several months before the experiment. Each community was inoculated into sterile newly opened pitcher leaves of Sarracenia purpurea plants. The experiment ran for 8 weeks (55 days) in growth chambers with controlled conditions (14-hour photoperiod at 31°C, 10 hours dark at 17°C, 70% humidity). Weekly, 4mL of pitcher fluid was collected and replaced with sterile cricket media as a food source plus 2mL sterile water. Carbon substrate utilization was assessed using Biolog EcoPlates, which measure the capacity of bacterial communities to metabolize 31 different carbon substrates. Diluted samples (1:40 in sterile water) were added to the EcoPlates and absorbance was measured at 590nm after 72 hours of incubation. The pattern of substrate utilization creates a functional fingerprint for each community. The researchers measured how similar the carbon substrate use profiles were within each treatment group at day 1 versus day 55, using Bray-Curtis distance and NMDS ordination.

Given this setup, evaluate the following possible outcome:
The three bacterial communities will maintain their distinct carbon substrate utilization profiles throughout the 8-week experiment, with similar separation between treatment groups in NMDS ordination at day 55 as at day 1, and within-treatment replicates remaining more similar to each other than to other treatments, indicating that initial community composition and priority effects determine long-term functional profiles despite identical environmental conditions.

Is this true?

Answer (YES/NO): YES